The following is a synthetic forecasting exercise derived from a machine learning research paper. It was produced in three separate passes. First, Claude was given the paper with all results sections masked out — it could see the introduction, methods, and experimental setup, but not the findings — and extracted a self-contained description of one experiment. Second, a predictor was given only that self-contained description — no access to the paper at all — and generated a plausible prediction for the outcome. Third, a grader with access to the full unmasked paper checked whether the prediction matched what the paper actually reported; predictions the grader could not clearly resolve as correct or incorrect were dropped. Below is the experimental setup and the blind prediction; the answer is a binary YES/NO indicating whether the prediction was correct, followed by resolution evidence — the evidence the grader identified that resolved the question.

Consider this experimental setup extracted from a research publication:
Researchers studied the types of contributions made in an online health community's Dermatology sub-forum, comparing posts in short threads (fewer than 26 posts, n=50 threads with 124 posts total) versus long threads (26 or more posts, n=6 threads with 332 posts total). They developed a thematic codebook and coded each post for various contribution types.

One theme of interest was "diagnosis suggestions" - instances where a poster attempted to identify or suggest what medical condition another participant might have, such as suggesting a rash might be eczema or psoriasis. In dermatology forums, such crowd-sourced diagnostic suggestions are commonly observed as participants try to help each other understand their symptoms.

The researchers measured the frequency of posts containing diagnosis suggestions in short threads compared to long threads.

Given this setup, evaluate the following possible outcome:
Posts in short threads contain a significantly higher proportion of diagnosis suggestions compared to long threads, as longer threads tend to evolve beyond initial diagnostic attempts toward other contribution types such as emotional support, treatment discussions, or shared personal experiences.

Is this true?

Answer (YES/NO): YES